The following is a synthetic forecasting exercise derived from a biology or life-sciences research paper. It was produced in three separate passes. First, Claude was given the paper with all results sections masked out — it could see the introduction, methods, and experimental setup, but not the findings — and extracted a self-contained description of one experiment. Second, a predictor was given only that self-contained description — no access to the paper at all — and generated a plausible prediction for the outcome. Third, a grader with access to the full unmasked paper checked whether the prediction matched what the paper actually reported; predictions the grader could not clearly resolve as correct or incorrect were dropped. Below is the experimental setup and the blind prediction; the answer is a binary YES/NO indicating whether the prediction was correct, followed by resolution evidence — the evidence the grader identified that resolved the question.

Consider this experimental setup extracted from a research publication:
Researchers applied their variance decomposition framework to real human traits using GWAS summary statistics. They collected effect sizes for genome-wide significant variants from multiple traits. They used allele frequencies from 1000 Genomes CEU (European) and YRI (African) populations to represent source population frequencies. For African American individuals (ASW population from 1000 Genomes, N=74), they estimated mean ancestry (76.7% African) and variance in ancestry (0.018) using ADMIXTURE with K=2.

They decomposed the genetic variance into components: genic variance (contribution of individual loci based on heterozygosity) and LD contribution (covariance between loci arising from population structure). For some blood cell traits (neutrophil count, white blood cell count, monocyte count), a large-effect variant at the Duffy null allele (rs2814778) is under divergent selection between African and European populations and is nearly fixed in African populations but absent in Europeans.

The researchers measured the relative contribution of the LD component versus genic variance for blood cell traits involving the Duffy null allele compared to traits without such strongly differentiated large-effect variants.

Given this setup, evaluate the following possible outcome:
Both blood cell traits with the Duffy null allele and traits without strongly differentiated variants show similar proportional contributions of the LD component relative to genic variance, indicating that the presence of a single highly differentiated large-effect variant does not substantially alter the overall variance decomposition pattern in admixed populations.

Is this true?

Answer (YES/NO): NO